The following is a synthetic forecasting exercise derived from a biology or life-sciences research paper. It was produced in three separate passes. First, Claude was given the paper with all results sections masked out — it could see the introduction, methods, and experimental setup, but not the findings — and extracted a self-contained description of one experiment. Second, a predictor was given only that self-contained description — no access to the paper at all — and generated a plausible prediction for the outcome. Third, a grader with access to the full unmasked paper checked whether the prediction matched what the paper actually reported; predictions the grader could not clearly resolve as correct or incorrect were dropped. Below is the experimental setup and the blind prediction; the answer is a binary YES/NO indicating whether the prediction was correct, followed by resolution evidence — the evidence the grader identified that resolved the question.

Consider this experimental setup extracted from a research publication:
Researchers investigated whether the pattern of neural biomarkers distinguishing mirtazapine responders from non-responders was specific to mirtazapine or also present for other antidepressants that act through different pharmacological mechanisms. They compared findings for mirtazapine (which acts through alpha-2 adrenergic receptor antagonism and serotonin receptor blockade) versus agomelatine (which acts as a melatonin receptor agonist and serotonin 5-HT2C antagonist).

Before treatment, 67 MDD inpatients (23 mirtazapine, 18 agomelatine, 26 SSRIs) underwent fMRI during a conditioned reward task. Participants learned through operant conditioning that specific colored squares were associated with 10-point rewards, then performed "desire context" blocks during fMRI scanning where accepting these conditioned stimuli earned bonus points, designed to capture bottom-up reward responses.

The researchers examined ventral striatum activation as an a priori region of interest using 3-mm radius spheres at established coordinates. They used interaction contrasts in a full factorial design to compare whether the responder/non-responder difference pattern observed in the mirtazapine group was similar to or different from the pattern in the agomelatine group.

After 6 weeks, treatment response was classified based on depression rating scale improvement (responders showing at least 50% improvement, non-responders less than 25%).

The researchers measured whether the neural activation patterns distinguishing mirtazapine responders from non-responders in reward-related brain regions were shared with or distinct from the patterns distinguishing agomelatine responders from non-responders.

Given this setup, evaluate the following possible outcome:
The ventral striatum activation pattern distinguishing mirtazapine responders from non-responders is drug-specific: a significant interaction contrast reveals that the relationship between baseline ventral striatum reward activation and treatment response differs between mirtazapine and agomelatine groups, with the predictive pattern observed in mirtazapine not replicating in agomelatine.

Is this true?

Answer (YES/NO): NO